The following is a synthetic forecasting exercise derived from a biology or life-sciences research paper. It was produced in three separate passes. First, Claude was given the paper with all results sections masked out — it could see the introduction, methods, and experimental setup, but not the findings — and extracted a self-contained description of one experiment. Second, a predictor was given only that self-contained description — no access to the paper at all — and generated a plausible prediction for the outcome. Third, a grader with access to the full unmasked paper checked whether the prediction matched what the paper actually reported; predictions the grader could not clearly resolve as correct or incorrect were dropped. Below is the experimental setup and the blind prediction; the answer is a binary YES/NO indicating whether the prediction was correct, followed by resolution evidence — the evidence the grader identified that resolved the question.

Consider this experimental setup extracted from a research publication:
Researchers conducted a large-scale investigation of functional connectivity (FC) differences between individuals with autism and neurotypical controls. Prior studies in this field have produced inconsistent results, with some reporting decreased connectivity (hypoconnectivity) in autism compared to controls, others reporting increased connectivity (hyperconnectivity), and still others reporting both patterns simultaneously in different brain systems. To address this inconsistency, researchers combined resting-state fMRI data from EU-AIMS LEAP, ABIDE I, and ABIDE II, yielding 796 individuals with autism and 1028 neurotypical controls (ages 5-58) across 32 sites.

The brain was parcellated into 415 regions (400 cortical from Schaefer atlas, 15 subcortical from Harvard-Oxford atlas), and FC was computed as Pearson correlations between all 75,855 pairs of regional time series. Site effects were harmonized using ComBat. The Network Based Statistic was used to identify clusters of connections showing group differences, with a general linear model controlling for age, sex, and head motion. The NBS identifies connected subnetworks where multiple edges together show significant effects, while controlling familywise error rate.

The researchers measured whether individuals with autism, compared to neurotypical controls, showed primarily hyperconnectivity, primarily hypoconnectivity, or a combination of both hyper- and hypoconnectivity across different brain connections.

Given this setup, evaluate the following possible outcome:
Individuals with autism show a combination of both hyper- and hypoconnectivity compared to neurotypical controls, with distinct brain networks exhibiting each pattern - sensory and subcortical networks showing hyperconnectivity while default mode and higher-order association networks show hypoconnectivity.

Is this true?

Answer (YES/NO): NO